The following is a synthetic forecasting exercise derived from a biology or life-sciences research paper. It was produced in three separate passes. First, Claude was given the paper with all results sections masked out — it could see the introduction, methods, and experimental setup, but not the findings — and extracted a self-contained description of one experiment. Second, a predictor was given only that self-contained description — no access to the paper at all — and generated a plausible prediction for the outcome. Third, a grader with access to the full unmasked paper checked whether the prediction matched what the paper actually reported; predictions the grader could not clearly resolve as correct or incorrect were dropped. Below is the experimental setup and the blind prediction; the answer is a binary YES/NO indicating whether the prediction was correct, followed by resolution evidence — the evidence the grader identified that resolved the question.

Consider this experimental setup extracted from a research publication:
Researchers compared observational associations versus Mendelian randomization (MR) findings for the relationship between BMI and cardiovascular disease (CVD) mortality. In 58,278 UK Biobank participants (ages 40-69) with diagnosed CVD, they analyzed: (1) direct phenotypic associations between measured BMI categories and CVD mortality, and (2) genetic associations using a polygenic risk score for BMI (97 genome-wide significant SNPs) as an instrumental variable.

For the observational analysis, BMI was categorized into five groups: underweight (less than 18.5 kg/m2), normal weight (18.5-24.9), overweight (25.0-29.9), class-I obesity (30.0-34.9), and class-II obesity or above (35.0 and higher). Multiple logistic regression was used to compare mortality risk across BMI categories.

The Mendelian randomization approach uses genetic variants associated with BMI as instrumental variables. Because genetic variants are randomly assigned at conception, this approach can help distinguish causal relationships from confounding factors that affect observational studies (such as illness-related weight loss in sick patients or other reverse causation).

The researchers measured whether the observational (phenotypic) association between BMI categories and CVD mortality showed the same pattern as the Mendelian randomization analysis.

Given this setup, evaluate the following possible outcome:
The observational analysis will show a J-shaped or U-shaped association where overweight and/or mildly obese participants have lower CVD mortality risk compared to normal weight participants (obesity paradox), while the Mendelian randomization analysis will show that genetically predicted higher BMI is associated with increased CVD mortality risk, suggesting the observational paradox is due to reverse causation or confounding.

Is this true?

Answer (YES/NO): NO